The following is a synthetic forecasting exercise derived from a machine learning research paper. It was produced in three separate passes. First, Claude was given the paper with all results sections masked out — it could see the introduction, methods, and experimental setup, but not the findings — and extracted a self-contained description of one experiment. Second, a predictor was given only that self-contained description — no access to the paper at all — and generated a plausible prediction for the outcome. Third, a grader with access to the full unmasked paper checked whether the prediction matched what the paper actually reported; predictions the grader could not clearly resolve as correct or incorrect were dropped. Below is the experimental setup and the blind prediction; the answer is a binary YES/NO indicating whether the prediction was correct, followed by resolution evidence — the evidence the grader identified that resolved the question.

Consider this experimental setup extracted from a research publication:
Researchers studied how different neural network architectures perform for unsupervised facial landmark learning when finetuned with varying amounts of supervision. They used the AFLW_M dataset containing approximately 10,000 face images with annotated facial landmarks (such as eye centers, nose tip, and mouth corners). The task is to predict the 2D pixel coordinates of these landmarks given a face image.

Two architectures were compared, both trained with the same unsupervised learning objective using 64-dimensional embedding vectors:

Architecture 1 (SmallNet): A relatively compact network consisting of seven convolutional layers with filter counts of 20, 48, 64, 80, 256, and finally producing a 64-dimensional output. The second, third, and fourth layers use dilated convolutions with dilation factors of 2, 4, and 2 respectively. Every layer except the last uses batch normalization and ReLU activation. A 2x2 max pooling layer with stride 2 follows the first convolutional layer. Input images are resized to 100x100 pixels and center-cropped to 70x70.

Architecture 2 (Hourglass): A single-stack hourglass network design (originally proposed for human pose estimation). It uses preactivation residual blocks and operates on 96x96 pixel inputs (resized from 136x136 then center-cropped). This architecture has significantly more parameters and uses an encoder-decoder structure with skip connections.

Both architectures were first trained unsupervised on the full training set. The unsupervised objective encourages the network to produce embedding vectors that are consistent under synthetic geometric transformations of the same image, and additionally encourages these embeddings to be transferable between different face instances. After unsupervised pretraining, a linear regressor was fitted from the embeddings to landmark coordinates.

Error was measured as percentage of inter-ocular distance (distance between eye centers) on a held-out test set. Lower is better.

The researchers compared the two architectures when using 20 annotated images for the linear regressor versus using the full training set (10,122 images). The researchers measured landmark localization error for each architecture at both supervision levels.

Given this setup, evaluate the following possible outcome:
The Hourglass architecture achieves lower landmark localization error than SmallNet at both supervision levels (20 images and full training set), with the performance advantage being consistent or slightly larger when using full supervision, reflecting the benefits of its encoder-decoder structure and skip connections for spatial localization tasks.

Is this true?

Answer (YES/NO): NO